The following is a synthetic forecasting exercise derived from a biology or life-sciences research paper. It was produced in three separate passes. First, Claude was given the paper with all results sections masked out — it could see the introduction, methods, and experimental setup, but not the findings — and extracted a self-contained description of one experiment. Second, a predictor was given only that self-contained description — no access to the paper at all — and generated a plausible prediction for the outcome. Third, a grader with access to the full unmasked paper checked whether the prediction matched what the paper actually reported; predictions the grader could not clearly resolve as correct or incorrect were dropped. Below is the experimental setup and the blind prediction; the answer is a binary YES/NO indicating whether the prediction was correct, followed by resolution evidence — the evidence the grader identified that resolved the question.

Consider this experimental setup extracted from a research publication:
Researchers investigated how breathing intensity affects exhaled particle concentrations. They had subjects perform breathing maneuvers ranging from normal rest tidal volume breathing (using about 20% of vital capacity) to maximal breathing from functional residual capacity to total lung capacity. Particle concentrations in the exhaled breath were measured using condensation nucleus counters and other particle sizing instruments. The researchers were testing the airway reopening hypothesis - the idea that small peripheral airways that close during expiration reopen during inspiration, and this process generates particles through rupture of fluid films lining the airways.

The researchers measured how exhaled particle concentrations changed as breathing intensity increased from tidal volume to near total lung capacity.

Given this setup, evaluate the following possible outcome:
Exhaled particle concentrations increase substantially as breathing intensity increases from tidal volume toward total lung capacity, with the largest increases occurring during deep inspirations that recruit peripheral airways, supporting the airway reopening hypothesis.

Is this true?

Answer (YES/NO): YES